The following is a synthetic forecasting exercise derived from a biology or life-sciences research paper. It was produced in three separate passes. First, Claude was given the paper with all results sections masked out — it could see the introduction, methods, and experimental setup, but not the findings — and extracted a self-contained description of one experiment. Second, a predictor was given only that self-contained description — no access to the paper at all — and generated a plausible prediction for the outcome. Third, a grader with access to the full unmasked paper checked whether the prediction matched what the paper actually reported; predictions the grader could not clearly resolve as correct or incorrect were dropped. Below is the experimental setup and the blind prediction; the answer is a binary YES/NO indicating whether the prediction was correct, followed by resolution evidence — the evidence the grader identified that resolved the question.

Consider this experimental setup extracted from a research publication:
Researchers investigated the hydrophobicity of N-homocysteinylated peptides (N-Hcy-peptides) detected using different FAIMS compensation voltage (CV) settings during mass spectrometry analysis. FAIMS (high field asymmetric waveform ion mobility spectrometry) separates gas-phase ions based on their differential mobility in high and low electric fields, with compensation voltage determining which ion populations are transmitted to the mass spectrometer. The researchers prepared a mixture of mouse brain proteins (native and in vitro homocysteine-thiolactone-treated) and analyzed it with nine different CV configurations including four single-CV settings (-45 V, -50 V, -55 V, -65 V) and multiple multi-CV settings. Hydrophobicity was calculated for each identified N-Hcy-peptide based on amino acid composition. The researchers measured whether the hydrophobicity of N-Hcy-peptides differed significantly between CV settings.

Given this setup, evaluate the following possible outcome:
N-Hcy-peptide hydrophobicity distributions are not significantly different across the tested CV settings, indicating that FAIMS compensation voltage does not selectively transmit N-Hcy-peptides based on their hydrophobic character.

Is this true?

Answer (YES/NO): NO